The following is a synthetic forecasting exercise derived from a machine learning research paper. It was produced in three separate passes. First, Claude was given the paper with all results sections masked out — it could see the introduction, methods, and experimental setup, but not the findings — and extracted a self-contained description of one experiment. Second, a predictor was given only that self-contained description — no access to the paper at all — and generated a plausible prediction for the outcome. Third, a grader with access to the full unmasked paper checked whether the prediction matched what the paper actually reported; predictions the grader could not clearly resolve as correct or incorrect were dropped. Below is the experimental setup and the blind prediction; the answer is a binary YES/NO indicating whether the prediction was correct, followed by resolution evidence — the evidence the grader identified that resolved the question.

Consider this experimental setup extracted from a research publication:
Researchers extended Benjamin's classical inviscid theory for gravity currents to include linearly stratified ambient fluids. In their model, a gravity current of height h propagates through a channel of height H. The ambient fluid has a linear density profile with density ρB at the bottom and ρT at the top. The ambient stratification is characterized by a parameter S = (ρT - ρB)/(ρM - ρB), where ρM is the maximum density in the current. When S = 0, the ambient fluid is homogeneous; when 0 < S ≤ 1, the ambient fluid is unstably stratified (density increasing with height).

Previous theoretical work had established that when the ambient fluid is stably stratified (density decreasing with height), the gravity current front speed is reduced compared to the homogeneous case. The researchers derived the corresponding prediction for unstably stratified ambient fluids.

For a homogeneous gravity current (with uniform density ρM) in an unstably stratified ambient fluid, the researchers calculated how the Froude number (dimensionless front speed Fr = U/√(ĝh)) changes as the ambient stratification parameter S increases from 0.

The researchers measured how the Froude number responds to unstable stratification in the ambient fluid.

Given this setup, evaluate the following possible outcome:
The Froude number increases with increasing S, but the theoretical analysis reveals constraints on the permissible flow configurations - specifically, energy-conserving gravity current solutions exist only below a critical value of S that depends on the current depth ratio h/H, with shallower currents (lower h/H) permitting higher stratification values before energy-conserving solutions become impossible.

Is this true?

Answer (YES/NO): NO